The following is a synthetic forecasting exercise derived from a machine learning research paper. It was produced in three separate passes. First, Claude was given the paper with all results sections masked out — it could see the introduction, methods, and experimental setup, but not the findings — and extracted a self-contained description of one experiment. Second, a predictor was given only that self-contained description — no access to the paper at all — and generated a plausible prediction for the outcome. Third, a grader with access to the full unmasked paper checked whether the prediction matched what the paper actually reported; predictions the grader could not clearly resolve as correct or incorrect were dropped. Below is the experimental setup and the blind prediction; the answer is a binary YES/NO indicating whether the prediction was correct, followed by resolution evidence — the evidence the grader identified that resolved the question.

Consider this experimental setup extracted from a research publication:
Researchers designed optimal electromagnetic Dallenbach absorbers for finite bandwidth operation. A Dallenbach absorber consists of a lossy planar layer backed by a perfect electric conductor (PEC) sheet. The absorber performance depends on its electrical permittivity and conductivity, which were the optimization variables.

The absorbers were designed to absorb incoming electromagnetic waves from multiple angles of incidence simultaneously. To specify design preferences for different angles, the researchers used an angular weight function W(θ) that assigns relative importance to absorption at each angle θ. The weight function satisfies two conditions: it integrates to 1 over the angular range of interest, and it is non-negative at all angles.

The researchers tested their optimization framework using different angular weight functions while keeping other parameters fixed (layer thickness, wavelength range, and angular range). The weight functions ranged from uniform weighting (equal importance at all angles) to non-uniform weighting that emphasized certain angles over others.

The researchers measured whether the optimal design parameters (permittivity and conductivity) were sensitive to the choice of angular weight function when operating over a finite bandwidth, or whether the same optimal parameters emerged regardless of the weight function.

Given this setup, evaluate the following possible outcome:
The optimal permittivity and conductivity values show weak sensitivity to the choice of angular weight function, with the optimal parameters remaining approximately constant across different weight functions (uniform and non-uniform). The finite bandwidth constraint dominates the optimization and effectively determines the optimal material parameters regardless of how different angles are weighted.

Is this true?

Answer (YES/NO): NO